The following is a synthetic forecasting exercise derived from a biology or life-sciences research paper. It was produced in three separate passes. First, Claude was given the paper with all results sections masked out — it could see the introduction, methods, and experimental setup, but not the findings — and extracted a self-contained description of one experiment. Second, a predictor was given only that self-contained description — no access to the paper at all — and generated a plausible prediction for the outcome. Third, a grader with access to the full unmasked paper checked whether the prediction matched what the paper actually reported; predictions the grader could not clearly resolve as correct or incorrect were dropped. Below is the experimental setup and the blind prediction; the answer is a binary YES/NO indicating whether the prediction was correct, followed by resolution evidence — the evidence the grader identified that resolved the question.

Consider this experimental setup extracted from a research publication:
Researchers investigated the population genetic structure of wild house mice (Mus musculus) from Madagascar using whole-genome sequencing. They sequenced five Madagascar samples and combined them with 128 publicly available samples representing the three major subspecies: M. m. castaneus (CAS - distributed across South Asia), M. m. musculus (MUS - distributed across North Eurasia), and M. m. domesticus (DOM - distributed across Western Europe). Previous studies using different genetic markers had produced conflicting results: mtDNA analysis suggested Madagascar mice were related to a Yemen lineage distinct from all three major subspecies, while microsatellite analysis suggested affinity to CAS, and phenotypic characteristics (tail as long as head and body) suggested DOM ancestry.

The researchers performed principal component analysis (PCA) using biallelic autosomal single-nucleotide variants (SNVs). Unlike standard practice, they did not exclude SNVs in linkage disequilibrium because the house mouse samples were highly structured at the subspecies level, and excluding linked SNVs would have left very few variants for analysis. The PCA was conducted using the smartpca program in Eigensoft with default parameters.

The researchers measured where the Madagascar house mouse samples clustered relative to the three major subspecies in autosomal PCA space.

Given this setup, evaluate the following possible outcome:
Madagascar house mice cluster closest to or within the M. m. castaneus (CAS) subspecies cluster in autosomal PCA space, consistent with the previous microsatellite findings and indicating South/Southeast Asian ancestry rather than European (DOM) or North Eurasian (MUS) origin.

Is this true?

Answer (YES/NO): YES